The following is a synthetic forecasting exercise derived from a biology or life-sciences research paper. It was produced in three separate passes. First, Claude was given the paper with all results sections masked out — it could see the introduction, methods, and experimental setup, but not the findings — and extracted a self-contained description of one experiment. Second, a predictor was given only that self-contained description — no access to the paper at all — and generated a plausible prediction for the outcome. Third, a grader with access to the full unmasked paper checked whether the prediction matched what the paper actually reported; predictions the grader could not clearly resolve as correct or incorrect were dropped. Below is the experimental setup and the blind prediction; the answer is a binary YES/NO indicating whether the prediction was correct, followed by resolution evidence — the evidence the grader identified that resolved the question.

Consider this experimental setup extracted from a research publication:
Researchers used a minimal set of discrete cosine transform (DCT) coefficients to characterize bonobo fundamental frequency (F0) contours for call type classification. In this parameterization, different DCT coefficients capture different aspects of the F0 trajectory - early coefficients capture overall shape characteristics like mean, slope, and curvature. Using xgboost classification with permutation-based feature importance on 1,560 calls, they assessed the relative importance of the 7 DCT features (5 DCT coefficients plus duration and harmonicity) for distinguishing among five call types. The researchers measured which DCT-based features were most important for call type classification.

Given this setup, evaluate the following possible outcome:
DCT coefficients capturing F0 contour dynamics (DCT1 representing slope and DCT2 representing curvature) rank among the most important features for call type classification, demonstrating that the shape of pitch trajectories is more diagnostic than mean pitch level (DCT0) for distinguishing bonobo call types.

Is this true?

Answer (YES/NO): NO